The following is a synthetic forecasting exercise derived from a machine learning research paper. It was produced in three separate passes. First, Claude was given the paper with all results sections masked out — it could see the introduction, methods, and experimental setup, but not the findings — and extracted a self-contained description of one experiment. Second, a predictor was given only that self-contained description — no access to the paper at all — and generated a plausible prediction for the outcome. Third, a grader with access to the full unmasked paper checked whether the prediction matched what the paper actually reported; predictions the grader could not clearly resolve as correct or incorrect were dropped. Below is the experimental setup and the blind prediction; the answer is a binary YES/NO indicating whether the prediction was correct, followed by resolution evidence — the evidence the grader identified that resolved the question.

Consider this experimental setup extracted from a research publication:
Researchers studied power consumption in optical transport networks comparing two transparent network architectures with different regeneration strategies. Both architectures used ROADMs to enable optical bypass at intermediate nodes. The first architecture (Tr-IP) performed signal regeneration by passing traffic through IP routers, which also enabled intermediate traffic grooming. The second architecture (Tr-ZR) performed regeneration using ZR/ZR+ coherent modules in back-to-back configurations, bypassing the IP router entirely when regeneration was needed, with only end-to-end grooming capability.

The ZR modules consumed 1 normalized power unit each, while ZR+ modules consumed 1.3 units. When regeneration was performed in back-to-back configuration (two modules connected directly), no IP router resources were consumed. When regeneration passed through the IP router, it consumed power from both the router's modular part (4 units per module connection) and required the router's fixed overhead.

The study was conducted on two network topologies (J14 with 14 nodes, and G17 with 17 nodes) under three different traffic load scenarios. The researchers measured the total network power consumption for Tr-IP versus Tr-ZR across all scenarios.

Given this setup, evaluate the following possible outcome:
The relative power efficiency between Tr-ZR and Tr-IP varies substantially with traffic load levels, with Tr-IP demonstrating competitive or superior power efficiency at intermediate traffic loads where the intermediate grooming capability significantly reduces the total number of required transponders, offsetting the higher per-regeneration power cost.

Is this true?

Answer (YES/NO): NO